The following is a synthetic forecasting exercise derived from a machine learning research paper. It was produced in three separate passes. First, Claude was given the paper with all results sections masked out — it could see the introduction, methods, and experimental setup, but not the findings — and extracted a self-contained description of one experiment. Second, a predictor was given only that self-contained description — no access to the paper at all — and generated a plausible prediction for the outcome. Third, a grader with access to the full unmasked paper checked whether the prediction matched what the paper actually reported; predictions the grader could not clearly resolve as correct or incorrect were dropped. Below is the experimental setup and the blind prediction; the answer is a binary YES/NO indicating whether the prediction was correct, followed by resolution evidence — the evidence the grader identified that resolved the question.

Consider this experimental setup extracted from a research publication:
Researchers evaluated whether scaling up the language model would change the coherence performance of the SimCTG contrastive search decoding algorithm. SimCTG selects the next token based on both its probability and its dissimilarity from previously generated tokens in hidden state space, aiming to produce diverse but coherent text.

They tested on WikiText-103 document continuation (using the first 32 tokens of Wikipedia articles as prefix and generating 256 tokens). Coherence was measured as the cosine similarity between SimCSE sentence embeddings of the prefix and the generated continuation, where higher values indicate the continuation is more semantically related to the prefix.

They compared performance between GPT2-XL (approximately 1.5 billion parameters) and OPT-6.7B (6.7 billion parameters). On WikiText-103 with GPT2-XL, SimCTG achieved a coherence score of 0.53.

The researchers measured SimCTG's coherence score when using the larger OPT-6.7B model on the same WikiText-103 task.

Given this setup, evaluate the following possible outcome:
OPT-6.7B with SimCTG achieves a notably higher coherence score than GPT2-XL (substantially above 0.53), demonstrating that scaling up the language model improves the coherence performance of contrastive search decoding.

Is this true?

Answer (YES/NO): NO